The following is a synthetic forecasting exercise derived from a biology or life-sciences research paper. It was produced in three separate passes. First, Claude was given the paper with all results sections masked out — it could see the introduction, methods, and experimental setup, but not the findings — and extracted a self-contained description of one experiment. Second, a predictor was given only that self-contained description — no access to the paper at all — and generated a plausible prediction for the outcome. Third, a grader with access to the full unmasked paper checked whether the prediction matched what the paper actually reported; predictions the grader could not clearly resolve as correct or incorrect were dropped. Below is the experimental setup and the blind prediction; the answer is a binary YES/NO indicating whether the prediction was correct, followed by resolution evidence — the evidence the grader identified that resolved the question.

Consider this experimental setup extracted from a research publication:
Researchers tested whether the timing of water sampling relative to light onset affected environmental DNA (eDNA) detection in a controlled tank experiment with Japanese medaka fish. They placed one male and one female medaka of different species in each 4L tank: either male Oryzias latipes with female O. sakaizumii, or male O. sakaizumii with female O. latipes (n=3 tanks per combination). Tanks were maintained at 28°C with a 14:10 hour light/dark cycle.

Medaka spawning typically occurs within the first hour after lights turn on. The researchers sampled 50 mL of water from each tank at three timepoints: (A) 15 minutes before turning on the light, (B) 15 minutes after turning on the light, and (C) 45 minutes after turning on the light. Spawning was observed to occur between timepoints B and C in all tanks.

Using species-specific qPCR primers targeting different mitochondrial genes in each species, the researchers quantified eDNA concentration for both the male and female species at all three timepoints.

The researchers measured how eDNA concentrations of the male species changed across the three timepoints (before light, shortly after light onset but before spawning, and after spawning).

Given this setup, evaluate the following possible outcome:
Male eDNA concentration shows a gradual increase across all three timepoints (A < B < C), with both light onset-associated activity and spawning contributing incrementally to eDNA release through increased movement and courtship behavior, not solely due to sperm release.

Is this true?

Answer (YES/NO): NO